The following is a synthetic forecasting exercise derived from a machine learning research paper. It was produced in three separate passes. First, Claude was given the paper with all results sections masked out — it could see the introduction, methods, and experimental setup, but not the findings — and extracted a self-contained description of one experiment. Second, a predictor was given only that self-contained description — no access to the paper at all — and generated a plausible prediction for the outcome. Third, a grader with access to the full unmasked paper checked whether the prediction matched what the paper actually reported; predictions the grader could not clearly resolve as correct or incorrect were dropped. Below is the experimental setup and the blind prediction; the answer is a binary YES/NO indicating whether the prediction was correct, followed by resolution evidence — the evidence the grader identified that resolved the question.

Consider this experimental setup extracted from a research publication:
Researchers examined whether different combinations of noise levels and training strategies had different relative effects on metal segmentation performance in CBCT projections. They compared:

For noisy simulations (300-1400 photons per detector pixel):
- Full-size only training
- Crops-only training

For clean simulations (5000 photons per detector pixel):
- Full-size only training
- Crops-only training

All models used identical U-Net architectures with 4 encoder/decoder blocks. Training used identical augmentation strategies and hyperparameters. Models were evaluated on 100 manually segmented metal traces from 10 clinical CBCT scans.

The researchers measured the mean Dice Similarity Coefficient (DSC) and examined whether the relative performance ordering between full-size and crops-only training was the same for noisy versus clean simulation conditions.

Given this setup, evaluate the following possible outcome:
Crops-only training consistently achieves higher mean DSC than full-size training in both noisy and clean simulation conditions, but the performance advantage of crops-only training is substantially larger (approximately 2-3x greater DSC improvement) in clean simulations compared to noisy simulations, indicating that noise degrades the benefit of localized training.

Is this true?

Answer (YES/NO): NO